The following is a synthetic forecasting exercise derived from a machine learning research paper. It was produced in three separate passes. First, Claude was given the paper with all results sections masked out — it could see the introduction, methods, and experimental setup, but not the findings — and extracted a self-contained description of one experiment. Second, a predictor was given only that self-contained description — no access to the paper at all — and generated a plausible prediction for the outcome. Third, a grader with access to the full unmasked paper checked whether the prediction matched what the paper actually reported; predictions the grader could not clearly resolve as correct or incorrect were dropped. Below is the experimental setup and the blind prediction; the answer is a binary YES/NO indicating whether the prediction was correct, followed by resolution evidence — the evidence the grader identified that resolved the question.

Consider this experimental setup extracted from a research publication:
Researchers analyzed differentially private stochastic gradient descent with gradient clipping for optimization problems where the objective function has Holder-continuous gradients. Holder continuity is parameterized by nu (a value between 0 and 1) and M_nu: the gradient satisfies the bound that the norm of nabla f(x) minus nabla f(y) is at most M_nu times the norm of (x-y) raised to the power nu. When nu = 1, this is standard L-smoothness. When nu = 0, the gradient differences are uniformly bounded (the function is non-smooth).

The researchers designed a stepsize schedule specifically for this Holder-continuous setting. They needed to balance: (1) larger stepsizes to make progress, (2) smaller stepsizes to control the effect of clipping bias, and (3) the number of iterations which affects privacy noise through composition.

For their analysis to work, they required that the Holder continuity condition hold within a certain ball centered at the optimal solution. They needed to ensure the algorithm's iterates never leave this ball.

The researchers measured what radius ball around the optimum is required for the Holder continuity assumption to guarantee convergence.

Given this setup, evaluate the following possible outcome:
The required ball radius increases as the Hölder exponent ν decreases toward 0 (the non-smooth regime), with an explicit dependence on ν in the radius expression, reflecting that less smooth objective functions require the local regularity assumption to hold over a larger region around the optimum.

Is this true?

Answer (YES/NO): NO